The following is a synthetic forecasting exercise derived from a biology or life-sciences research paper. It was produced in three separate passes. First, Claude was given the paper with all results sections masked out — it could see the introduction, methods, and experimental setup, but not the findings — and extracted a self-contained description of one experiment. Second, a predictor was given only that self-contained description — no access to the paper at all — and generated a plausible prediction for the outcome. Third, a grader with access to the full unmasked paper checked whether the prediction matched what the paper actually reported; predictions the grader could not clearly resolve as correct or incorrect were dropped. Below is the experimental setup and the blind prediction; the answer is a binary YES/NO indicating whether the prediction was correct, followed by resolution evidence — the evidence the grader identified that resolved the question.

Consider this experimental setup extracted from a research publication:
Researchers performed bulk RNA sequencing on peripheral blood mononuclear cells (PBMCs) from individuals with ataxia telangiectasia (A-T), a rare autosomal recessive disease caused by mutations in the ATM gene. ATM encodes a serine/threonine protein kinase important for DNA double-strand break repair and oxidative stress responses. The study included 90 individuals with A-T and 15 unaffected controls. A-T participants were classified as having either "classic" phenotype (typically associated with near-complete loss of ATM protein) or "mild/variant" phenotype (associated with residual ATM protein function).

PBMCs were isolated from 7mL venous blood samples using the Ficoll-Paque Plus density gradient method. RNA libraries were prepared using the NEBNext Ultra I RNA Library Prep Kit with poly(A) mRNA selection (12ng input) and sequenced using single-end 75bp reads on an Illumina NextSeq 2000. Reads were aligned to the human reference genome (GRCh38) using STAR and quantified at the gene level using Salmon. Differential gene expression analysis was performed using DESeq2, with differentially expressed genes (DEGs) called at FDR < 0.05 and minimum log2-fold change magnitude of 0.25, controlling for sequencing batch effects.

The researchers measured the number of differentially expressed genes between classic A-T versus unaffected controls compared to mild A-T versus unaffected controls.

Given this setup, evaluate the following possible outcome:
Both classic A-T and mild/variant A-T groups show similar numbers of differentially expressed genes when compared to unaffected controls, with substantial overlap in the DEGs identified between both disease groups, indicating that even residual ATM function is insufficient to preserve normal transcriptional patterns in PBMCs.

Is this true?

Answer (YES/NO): NO